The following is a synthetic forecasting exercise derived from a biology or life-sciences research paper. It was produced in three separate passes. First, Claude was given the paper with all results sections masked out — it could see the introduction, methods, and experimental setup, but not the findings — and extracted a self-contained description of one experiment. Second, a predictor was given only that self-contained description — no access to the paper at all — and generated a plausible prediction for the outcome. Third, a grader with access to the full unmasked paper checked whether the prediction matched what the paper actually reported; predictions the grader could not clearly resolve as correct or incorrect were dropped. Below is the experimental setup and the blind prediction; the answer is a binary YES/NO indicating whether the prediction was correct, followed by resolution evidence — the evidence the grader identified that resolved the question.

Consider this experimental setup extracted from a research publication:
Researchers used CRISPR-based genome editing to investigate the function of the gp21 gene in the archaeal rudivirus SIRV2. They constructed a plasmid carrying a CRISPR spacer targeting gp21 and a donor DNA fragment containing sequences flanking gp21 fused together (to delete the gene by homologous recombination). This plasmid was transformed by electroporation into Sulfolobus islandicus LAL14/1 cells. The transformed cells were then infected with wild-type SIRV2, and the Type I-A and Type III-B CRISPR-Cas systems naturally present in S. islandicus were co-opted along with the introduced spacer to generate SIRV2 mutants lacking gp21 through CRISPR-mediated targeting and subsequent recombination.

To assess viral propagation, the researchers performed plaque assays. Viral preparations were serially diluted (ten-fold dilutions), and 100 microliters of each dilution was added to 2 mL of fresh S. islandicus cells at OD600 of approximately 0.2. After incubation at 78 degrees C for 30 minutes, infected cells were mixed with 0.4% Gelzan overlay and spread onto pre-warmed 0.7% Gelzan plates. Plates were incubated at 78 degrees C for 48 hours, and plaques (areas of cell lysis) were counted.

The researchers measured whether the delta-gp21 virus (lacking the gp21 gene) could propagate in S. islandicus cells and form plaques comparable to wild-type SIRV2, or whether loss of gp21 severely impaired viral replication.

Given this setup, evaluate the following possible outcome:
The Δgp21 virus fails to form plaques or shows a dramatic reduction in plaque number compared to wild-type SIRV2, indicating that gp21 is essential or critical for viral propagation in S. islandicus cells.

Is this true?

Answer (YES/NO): YES